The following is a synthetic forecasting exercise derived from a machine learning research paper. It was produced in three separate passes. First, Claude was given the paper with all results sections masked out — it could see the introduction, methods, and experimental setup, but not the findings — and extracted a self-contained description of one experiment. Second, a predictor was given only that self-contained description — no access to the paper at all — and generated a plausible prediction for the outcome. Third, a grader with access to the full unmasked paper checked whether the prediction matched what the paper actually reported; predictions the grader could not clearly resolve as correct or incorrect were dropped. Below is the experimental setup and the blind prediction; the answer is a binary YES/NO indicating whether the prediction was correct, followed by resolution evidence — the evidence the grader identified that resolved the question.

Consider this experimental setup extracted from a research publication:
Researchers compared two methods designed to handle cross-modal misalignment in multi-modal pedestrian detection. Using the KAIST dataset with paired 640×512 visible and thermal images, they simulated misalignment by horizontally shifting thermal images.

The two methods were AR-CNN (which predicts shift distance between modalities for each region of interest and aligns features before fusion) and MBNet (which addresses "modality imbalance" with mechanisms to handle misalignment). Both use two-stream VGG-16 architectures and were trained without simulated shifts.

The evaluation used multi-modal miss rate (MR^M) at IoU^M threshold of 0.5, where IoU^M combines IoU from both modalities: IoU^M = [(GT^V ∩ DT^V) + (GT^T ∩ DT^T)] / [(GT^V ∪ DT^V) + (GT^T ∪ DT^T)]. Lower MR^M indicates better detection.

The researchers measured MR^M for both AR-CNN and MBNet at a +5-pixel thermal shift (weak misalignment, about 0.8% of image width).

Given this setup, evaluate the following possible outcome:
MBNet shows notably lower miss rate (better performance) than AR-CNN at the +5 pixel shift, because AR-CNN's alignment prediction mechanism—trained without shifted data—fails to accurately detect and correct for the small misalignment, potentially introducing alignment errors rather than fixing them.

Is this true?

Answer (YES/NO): NO